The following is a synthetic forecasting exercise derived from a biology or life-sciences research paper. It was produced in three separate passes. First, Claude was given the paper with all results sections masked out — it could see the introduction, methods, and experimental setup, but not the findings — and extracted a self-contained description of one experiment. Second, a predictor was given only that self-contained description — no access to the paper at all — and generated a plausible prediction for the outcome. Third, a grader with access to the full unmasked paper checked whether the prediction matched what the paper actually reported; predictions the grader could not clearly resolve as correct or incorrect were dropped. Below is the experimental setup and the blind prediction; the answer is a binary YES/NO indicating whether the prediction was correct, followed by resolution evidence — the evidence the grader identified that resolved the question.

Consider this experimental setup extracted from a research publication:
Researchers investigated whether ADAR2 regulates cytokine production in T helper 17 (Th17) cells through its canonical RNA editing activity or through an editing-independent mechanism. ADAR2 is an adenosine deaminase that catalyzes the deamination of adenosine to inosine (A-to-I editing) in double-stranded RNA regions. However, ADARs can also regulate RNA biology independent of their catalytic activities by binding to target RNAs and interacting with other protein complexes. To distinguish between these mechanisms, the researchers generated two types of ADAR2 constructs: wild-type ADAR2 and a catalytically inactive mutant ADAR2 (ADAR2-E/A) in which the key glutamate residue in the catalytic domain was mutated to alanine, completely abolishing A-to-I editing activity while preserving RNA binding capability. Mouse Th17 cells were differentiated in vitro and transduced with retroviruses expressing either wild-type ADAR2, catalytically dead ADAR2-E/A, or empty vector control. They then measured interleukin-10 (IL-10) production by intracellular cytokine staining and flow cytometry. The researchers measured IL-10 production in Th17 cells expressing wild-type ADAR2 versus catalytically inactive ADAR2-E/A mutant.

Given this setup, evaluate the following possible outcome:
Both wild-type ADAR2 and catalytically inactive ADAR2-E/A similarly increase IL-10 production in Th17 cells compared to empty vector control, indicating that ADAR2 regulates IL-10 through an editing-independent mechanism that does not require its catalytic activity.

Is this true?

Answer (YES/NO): NO